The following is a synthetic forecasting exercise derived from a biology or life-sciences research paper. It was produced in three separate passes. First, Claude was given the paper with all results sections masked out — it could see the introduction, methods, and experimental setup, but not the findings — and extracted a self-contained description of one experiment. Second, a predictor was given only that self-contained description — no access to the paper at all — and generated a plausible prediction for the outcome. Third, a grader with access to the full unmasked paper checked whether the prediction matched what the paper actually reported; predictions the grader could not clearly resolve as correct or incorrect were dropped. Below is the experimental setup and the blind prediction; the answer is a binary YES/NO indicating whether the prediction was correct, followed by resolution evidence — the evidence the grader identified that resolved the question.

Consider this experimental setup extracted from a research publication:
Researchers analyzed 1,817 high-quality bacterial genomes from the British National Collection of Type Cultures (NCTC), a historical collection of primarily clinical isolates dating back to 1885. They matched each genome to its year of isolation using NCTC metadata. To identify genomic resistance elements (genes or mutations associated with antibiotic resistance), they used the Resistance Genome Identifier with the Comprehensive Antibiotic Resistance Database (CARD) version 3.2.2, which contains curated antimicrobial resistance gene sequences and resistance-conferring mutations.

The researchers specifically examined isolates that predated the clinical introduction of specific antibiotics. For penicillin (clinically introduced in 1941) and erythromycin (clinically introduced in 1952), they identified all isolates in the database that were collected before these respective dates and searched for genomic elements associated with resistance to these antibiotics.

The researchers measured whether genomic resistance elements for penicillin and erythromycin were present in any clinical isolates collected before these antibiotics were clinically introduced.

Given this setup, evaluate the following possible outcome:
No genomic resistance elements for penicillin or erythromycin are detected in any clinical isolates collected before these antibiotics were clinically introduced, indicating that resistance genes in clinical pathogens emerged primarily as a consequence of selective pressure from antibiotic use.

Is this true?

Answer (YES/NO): NO